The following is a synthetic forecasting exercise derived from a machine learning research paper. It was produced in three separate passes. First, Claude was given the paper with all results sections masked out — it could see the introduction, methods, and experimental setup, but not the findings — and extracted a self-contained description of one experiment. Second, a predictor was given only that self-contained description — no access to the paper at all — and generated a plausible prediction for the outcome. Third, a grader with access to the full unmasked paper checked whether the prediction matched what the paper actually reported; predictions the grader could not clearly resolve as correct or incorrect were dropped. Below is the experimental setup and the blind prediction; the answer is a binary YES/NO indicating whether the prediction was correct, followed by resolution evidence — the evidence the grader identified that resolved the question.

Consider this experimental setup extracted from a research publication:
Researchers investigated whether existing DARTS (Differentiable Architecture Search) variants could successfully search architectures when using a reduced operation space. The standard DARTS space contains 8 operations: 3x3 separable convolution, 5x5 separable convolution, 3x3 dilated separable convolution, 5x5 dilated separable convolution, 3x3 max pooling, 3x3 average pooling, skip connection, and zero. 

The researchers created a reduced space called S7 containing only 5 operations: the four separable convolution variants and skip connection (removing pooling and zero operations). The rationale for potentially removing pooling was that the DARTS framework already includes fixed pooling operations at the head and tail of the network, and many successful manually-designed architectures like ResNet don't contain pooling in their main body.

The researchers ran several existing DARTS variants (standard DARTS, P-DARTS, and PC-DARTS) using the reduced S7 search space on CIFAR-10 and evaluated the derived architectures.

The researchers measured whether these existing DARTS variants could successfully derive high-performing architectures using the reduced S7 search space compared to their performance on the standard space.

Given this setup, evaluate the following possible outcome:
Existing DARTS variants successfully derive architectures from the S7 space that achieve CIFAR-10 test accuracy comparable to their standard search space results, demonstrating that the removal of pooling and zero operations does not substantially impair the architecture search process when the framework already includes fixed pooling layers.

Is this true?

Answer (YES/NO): NO